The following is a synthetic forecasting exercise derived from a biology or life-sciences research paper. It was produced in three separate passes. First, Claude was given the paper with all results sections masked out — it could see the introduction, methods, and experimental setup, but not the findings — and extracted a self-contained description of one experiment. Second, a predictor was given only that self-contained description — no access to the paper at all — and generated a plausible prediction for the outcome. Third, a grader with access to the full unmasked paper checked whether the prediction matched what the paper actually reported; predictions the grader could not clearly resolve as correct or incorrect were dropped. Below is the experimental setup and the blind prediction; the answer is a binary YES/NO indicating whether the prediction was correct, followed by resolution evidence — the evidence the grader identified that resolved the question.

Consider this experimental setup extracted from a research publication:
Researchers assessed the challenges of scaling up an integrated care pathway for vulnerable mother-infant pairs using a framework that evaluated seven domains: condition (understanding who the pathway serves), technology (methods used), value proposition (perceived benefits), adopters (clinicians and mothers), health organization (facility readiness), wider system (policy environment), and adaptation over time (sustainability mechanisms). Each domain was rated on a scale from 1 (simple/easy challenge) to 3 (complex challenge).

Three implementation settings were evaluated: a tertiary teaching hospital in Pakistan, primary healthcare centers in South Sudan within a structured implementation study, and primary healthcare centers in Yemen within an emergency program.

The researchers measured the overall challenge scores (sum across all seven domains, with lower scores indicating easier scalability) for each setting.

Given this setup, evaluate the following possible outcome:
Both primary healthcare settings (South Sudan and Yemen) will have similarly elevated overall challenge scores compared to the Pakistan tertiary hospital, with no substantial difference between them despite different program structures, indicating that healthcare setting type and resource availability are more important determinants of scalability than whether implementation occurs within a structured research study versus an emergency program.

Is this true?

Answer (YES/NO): NO